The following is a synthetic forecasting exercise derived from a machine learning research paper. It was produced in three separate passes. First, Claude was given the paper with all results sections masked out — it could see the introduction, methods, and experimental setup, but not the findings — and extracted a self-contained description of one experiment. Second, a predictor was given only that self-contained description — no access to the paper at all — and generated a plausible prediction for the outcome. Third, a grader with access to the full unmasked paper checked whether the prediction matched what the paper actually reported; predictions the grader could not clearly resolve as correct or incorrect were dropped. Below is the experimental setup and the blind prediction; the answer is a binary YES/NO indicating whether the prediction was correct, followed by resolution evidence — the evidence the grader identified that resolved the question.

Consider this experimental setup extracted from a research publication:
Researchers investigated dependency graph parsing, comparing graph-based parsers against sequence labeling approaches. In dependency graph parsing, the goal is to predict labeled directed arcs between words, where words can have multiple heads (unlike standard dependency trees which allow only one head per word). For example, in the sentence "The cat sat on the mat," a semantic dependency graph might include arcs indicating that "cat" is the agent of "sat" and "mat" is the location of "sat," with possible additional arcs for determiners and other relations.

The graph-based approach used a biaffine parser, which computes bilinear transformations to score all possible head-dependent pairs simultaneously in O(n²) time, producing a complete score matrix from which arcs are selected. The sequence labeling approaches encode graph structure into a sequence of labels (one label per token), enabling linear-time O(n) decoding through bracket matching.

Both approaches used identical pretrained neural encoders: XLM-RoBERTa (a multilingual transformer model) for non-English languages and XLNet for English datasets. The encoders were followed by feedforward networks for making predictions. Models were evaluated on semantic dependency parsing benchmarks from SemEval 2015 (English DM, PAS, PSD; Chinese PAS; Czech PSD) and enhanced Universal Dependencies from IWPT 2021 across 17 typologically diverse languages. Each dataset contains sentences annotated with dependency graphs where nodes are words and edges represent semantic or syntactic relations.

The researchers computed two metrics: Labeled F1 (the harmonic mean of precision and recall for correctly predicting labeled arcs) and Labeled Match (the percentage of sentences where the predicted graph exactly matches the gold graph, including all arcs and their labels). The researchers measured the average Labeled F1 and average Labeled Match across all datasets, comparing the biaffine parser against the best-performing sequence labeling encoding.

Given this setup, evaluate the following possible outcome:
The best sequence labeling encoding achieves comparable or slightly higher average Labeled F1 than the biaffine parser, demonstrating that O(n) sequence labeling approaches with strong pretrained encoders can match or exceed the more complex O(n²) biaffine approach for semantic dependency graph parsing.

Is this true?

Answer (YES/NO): NO